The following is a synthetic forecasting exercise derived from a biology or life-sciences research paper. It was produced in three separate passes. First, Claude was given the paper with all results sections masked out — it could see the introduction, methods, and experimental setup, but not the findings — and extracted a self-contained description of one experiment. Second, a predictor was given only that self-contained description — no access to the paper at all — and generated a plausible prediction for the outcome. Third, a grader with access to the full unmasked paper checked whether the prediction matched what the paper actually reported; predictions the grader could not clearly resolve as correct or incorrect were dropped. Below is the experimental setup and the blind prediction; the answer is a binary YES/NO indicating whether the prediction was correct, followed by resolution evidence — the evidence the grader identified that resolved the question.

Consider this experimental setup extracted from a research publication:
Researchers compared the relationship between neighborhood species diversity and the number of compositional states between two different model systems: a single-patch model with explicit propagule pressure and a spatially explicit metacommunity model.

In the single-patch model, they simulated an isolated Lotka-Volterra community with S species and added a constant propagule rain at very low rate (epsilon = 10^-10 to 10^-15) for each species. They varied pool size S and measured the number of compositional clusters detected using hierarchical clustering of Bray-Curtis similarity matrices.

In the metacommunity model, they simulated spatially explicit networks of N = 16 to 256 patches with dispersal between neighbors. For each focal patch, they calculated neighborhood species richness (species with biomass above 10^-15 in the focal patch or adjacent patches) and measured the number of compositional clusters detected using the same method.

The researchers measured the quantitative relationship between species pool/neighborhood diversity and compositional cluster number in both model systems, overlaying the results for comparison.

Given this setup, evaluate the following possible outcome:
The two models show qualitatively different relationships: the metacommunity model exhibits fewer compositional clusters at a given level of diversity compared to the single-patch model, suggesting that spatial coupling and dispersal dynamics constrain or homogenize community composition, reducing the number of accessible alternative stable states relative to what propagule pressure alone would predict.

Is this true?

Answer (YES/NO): NO